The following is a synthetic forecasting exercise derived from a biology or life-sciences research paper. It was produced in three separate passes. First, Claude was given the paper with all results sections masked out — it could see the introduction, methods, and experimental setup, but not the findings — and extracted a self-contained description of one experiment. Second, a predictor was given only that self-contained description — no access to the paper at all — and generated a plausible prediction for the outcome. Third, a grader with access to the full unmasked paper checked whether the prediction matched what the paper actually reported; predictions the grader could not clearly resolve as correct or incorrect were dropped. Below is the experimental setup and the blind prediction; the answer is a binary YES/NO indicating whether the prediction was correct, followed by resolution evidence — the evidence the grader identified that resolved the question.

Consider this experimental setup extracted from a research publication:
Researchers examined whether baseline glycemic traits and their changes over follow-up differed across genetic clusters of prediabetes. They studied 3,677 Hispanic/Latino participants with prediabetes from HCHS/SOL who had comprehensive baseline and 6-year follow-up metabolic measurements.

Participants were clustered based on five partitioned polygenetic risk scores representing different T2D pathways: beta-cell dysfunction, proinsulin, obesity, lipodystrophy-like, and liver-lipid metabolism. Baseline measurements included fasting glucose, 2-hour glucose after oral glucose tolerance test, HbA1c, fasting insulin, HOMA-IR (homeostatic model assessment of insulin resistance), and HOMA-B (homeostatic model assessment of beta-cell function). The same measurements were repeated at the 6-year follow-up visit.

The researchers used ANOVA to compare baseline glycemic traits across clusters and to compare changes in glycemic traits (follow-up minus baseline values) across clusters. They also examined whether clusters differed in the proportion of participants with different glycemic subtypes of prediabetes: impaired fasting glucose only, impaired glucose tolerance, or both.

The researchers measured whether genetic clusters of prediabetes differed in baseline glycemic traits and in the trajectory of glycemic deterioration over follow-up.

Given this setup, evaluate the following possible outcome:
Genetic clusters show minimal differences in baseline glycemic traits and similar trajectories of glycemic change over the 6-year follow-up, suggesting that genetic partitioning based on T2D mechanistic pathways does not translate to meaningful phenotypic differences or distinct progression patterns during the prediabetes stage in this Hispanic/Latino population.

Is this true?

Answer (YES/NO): NO